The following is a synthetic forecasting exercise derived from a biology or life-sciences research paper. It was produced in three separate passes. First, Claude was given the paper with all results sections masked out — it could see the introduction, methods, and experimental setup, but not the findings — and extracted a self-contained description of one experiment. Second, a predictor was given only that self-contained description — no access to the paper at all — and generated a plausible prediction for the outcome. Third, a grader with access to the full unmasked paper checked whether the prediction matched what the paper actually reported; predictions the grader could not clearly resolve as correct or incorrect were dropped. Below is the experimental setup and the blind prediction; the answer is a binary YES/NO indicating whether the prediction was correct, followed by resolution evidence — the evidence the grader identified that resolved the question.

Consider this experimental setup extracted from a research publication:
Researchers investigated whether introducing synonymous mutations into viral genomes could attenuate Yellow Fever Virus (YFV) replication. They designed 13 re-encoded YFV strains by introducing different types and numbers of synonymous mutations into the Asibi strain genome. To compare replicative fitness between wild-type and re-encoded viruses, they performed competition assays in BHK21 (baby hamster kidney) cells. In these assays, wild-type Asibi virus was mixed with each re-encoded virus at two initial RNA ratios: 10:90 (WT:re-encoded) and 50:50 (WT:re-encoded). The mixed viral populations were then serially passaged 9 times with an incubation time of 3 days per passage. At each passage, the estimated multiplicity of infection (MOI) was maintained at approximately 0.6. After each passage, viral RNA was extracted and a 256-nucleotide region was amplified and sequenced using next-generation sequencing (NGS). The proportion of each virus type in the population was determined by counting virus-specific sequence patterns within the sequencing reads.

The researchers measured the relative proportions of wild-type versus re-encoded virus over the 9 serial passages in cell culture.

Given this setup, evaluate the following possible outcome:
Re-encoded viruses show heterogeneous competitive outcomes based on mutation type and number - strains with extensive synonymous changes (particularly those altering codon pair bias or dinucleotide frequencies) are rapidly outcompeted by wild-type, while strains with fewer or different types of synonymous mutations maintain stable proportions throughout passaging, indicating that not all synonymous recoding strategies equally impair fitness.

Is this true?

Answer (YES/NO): NO